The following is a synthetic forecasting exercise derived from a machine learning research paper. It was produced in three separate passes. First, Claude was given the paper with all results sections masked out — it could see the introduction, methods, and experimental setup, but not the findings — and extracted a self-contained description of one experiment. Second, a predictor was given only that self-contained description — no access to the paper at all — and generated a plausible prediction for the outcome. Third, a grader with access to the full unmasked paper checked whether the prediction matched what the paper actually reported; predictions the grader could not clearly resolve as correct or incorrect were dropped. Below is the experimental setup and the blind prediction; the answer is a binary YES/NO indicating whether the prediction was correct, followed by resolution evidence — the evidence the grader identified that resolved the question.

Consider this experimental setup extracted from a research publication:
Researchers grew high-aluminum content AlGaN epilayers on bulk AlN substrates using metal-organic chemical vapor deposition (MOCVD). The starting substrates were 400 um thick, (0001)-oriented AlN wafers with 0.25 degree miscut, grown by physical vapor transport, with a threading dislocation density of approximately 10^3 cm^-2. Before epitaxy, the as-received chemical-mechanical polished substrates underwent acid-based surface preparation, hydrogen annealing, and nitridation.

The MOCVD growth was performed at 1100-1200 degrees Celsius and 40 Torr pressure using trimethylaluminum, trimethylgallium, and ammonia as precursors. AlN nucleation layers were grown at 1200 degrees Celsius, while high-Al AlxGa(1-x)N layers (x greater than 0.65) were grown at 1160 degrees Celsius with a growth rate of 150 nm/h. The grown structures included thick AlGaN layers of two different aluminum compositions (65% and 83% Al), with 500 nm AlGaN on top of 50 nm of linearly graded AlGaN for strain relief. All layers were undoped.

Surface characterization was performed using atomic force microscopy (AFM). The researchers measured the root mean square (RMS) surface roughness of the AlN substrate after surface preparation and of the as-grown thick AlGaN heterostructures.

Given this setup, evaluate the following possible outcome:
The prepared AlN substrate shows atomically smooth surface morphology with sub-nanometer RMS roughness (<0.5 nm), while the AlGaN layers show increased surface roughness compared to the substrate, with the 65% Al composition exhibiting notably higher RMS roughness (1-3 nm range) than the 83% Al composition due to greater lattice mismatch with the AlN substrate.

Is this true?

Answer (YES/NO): NO